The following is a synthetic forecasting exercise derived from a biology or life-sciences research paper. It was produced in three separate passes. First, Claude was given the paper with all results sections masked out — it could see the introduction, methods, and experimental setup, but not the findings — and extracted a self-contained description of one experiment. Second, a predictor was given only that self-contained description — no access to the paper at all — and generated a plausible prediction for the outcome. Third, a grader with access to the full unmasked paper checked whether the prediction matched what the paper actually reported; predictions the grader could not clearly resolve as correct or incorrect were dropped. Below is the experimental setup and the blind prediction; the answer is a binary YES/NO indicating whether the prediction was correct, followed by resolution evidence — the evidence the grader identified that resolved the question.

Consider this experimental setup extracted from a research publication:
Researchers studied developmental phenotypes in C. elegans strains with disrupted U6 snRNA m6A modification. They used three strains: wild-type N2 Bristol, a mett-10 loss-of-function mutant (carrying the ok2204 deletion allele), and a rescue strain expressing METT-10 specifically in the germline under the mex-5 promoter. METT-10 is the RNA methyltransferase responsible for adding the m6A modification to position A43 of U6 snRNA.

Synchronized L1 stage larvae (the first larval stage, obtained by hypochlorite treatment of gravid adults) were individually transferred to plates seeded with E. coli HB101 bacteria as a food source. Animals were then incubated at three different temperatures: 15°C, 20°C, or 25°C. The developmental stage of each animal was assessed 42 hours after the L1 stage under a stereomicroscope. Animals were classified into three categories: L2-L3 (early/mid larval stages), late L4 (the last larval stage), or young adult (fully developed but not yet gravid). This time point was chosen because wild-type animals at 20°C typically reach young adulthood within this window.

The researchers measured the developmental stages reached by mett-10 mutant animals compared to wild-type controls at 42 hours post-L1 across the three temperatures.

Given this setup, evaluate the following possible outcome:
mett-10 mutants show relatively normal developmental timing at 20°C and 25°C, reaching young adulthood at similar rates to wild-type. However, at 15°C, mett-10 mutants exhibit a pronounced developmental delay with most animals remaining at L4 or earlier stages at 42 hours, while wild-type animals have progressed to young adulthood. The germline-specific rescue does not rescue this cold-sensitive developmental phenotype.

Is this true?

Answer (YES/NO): NO